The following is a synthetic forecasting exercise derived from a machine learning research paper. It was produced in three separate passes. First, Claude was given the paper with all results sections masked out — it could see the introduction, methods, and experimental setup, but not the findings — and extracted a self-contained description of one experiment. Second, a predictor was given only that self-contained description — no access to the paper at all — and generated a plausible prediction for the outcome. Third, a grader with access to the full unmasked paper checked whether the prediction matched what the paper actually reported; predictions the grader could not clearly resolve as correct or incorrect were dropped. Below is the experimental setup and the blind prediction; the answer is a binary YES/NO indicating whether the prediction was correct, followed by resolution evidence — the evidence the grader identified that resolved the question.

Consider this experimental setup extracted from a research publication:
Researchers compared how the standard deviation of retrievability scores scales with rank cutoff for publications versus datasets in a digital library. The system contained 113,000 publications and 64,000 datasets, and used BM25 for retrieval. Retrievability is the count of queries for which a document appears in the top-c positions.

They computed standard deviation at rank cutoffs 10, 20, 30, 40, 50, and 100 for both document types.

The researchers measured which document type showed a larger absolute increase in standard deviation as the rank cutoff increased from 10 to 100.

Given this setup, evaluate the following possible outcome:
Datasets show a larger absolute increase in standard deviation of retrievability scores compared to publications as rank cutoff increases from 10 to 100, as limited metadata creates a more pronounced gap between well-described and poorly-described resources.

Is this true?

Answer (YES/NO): NO